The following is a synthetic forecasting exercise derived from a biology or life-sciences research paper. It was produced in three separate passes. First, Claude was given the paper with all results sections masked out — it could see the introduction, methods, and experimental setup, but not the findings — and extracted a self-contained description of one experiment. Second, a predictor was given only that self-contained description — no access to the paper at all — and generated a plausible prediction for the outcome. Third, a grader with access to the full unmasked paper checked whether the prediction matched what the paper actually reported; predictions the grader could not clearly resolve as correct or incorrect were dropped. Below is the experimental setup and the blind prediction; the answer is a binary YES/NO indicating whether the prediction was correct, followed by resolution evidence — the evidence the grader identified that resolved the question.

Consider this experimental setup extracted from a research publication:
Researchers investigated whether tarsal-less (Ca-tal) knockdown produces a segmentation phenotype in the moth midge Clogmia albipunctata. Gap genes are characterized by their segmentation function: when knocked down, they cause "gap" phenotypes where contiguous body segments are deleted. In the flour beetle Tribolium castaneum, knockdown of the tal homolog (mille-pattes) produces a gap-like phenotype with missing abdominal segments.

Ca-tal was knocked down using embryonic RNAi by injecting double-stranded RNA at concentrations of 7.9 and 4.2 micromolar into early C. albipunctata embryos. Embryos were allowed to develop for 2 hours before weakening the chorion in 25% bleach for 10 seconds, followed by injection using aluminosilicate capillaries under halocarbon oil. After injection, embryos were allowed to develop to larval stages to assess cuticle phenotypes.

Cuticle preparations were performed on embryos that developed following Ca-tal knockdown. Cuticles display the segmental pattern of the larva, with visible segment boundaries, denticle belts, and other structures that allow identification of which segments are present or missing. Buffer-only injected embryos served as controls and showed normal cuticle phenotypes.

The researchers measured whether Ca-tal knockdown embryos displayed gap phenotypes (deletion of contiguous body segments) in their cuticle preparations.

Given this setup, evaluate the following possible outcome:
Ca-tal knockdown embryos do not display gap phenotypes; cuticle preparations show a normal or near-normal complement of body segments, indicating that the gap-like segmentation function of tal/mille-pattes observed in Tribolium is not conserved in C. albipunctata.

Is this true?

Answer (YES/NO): YES